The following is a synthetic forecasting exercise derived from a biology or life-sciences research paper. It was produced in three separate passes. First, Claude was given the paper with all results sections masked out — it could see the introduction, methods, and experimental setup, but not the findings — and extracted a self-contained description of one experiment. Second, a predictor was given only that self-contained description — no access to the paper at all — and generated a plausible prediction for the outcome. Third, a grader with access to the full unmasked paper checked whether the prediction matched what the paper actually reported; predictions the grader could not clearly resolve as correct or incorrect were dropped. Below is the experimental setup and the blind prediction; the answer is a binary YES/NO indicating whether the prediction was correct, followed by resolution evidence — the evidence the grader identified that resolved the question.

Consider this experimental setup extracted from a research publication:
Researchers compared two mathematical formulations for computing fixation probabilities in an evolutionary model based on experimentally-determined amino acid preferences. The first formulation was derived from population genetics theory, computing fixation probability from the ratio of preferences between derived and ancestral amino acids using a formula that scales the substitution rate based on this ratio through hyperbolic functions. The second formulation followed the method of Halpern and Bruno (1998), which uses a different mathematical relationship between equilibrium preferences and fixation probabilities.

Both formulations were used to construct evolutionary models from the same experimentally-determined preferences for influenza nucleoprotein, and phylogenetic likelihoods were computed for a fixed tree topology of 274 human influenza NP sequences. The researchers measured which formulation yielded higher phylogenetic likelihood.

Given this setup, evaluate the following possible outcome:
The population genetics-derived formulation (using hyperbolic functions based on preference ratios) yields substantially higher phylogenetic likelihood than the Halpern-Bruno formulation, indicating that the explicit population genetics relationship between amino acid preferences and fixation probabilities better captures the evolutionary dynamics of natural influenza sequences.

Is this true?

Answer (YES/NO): NO